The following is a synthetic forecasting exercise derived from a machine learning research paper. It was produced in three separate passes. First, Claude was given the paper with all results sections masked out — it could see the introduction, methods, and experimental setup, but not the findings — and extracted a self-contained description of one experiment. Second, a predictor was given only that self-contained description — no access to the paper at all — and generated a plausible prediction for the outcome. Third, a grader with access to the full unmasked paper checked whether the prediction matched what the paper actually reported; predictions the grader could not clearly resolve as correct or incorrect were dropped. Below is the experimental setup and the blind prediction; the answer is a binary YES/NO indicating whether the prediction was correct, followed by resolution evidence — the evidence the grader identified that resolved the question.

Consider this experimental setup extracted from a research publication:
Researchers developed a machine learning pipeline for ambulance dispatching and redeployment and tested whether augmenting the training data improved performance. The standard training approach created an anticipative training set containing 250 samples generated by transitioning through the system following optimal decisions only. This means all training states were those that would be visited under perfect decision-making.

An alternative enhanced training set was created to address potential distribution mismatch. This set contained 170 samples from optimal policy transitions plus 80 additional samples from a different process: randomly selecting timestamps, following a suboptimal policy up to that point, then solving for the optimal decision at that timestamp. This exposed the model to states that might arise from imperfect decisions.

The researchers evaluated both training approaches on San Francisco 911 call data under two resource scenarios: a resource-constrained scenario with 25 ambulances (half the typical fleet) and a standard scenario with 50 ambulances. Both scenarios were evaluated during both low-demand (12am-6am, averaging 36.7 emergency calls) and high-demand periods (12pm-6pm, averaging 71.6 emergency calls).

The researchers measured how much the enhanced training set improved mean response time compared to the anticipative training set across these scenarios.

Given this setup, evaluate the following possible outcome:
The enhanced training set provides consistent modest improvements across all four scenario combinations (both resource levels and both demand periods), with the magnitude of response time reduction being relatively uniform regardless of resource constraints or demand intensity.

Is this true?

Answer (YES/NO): NO